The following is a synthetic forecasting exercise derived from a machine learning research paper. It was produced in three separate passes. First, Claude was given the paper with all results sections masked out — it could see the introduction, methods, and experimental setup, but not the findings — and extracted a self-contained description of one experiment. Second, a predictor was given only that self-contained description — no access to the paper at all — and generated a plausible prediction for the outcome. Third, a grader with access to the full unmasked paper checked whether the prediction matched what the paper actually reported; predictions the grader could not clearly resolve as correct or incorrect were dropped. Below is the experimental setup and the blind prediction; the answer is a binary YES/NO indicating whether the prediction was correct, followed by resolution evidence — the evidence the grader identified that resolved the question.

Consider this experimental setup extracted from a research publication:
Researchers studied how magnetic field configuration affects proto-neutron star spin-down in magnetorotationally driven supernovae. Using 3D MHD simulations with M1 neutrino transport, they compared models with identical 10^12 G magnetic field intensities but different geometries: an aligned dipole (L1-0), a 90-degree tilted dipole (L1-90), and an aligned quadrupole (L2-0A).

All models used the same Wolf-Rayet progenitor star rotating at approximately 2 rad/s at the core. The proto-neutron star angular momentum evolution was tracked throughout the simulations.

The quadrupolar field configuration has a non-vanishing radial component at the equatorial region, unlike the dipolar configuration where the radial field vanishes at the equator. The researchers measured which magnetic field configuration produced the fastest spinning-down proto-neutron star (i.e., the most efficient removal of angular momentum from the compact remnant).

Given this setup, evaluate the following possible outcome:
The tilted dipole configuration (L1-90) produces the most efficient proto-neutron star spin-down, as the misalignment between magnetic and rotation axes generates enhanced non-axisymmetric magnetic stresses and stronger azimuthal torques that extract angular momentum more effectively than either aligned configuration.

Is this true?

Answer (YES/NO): NO